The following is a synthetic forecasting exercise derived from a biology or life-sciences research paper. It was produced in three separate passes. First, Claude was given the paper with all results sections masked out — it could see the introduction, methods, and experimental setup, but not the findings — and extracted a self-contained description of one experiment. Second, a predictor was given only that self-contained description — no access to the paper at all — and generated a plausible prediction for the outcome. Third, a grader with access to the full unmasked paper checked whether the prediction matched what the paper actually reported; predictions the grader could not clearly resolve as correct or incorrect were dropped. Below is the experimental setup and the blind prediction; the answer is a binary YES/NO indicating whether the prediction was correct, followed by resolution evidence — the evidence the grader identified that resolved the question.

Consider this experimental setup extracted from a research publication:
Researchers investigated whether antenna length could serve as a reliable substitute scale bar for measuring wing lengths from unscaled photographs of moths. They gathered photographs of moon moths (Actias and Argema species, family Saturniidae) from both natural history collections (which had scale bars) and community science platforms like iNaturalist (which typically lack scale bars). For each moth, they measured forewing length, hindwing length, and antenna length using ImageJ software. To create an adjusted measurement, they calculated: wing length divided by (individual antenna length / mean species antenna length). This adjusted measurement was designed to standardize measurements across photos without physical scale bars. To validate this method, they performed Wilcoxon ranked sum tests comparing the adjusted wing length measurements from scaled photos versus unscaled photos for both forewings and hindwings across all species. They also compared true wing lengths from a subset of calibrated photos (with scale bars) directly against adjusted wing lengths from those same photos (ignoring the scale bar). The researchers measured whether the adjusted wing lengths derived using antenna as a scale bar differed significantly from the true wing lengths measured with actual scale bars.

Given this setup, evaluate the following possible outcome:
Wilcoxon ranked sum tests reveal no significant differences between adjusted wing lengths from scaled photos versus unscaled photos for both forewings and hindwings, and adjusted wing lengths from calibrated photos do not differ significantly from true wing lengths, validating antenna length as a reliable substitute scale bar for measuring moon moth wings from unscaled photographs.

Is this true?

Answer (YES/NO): YES